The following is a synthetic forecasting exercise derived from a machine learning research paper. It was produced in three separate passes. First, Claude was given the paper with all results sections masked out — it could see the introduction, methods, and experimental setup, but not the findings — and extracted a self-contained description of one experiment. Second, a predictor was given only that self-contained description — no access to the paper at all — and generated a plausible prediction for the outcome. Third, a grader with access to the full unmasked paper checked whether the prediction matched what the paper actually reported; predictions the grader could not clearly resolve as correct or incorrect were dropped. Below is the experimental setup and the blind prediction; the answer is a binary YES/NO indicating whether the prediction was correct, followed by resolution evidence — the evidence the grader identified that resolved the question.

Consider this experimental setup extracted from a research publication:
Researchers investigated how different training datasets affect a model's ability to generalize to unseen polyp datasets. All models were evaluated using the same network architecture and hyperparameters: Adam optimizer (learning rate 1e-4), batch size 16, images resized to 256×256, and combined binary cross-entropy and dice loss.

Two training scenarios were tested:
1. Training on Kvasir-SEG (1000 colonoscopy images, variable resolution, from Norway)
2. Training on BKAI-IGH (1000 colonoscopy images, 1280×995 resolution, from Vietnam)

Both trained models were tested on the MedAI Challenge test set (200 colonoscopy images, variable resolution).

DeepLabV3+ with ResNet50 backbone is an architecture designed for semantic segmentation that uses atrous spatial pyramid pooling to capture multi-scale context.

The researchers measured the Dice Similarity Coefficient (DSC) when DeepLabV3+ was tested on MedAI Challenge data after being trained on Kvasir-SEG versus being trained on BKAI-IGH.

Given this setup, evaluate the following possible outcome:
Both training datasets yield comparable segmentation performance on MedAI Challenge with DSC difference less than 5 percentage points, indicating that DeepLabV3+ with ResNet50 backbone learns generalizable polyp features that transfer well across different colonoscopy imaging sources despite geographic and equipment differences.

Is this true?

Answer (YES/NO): NO